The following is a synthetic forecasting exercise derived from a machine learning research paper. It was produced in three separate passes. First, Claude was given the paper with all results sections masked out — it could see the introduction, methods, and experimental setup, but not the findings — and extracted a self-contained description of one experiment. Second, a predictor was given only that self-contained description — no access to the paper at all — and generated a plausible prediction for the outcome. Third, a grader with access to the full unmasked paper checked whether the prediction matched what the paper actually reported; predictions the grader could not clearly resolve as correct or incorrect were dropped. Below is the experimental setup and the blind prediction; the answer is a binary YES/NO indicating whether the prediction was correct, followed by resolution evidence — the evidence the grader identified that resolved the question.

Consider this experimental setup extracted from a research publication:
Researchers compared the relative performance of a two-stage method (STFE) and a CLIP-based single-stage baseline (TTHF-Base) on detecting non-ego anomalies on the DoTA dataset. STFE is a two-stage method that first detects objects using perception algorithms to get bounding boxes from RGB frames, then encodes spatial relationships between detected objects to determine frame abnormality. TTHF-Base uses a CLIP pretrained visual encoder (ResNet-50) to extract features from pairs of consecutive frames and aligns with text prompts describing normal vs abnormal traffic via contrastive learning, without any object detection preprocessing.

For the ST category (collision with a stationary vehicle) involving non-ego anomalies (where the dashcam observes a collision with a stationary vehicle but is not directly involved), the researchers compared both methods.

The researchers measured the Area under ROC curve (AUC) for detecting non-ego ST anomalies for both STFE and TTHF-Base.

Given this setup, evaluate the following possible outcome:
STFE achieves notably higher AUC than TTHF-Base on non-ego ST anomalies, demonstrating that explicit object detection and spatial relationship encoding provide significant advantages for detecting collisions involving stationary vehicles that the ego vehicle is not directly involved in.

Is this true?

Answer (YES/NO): YES